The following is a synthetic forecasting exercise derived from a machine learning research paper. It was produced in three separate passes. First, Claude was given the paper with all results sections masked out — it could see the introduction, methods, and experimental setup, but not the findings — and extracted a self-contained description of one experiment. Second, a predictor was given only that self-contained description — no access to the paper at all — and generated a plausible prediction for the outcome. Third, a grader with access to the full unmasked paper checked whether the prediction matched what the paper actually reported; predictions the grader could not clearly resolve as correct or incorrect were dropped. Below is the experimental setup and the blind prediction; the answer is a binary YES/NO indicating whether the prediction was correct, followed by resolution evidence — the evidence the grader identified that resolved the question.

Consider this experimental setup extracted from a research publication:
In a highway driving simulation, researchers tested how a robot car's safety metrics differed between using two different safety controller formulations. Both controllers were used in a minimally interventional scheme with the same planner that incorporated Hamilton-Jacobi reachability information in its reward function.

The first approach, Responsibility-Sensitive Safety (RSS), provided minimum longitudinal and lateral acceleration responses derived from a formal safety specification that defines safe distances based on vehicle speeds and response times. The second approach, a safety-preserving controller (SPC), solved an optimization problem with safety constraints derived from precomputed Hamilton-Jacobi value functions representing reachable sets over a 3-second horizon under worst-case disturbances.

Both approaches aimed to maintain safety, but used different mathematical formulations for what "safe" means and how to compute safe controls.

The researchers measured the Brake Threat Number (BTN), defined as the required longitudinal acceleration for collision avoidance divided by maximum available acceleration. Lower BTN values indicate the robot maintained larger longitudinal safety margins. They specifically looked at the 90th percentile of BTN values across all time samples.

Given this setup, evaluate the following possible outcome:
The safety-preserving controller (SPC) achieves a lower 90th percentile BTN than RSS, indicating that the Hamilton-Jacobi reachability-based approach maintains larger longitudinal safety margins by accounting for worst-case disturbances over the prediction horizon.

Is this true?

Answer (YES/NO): NO